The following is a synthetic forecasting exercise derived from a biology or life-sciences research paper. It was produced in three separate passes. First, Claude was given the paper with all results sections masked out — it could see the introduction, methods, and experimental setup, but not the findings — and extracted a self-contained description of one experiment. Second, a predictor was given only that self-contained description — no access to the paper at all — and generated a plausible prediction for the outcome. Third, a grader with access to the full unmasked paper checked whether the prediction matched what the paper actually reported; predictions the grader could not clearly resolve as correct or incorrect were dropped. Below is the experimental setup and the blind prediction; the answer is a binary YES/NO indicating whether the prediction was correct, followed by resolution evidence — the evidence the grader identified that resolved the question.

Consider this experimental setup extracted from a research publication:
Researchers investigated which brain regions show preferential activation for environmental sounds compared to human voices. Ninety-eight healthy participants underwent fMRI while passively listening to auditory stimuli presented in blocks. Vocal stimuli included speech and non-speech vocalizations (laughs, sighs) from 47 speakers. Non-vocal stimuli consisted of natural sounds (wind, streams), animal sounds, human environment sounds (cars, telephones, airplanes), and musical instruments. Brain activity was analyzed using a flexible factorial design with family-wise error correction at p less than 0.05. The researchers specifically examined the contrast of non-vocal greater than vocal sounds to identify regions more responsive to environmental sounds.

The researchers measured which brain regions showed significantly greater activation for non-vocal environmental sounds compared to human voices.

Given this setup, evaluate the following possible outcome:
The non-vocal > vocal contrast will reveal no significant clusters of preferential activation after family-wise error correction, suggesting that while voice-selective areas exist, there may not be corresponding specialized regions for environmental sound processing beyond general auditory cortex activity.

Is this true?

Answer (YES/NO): NO